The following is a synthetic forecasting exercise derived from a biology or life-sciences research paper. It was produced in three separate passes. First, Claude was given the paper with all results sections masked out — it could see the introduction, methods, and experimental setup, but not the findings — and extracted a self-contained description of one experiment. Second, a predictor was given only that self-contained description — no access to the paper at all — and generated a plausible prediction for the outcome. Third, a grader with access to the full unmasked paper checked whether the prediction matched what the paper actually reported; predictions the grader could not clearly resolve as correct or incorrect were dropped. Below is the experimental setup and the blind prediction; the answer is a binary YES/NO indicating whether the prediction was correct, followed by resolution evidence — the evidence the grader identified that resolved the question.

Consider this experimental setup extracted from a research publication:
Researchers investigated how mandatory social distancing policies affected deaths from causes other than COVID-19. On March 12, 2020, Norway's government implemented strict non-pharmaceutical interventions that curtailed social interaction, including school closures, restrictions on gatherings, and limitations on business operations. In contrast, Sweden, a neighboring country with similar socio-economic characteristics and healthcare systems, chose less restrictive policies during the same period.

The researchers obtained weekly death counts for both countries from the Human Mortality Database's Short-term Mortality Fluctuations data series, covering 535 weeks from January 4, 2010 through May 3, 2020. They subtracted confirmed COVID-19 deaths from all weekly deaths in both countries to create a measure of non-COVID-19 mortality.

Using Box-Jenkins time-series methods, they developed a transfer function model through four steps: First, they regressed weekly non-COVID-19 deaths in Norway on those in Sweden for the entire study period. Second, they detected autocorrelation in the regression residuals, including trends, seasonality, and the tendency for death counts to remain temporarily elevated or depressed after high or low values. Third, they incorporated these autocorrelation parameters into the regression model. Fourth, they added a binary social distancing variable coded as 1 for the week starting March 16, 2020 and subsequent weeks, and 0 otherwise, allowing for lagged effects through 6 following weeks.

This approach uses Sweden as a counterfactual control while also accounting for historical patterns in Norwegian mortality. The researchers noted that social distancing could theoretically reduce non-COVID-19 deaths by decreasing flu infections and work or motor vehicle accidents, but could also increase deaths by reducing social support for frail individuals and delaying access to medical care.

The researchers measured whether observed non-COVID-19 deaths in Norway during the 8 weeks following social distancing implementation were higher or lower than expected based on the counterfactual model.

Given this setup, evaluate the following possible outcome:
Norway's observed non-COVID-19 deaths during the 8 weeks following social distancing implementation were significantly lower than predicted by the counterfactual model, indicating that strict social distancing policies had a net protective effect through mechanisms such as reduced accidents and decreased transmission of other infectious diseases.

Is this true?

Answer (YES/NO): YES